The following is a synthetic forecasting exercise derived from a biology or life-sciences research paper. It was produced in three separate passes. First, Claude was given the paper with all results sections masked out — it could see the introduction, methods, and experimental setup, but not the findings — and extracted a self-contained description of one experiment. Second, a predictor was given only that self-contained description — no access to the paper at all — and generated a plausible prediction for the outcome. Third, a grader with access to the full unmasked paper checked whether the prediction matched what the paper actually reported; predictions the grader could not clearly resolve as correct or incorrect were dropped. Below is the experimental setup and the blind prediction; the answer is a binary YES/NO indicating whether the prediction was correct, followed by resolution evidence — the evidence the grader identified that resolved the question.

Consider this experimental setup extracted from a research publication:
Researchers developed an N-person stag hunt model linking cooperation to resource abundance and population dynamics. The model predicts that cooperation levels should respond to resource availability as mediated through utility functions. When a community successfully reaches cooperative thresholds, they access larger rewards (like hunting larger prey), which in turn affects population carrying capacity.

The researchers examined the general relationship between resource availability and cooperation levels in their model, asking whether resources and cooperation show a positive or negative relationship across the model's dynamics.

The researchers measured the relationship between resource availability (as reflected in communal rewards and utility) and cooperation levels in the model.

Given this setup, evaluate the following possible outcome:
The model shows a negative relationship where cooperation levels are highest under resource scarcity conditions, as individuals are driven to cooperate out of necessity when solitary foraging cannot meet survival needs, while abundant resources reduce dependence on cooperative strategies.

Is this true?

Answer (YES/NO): NO